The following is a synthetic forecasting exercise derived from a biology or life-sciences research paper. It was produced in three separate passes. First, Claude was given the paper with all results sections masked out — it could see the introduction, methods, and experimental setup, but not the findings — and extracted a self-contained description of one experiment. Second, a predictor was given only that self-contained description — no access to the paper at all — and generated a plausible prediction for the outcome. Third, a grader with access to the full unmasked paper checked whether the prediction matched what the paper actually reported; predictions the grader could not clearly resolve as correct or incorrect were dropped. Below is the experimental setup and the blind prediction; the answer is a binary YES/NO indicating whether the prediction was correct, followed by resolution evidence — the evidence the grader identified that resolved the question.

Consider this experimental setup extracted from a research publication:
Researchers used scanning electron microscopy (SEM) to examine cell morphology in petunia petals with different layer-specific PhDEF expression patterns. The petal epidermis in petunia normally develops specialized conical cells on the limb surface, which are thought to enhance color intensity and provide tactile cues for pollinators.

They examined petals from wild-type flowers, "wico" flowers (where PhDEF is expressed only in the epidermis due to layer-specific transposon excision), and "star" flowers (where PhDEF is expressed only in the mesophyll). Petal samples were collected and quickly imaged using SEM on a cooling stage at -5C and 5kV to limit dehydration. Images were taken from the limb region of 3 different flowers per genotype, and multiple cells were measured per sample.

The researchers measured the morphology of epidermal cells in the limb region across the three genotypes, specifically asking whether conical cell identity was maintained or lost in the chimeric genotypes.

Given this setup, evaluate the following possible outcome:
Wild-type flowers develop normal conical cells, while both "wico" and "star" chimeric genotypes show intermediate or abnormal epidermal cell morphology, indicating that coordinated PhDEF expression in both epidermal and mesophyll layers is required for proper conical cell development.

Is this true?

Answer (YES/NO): NO